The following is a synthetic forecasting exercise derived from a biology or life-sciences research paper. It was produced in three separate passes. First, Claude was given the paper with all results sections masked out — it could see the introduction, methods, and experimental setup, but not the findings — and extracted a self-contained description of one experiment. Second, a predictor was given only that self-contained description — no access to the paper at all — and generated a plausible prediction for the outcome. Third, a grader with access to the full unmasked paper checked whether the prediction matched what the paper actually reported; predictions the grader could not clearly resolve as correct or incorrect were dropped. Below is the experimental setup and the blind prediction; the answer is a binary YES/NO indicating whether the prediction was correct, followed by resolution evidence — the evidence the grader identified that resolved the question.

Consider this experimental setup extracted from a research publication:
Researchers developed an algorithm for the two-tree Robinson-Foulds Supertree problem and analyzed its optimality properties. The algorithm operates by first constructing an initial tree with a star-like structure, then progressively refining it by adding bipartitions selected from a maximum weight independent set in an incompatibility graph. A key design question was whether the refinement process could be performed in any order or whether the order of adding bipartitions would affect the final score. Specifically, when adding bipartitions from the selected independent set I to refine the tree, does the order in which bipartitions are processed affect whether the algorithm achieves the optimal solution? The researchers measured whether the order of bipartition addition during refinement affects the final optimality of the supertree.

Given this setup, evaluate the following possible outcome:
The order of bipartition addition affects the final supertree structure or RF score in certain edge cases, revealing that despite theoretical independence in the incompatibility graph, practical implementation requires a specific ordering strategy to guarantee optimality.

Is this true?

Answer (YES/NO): NO